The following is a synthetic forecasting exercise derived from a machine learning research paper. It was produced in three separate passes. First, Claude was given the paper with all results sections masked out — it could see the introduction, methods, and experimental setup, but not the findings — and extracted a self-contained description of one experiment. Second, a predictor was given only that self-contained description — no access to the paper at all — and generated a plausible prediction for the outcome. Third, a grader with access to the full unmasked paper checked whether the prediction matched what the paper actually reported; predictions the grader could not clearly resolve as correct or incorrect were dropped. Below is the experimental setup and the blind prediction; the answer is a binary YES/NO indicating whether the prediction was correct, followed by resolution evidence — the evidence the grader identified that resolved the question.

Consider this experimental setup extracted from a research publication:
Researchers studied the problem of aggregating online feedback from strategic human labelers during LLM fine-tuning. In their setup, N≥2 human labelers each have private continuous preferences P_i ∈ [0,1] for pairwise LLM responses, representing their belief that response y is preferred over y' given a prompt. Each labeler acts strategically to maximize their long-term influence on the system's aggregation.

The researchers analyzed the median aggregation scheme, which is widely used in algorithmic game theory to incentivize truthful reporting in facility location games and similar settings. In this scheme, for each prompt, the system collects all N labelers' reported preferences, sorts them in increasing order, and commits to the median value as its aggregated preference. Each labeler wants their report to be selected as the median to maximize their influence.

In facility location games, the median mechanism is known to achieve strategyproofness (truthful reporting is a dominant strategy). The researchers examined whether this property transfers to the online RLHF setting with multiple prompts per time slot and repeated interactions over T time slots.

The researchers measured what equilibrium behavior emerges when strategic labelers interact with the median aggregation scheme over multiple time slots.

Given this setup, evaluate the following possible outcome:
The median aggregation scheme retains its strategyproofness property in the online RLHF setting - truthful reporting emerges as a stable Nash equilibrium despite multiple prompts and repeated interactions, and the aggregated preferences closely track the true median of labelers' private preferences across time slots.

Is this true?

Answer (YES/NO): NO